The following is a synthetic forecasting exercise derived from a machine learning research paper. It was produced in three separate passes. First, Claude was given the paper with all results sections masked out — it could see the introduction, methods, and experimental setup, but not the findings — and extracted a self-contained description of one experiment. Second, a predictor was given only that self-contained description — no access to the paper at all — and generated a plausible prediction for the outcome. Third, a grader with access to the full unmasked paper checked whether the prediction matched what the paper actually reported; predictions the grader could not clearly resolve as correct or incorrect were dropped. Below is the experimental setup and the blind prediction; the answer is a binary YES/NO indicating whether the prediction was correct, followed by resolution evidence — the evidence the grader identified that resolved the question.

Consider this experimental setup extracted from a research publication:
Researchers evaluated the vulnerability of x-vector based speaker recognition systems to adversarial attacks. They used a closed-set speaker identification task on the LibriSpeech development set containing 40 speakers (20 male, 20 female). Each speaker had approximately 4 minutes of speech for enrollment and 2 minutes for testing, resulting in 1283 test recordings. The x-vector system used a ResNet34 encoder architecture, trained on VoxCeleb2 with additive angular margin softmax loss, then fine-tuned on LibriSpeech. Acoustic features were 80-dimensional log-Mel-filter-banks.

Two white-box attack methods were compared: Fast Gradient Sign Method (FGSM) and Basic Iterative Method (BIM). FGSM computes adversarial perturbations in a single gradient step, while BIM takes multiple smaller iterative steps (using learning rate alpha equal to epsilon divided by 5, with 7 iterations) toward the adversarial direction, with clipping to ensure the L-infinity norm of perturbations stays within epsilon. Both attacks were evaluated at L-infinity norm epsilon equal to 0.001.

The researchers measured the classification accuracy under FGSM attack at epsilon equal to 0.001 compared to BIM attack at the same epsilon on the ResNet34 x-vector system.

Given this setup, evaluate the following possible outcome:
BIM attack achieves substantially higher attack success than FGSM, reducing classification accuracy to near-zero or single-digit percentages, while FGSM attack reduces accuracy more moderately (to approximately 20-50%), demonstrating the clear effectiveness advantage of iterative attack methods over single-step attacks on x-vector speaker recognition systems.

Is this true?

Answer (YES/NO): NO